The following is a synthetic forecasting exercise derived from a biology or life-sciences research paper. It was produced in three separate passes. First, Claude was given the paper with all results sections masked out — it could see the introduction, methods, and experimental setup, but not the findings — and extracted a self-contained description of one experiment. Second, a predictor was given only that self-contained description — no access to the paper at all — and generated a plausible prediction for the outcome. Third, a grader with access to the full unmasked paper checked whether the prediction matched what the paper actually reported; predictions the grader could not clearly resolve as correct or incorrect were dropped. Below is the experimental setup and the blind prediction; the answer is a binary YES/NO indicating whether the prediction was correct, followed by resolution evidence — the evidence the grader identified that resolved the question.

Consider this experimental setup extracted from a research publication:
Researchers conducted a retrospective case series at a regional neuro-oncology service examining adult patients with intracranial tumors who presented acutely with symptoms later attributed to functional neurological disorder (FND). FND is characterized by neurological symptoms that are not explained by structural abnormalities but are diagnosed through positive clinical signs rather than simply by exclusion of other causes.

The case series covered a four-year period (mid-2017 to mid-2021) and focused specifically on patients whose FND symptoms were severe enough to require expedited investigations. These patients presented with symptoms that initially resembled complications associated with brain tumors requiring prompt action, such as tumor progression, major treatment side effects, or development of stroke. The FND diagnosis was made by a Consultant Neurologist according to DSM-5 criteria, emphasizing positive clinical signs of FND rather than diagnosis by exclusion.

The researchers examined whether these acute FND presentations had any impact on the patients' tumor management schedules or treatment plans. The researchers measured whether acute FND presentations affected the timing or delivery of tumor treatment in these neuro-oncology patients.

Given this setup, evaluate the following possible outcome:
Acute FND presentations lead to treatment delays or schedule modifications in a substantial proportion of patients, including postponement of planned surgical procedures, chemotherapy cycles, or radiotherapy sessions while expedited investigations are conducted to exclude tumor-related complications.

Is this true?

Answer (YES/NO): YES